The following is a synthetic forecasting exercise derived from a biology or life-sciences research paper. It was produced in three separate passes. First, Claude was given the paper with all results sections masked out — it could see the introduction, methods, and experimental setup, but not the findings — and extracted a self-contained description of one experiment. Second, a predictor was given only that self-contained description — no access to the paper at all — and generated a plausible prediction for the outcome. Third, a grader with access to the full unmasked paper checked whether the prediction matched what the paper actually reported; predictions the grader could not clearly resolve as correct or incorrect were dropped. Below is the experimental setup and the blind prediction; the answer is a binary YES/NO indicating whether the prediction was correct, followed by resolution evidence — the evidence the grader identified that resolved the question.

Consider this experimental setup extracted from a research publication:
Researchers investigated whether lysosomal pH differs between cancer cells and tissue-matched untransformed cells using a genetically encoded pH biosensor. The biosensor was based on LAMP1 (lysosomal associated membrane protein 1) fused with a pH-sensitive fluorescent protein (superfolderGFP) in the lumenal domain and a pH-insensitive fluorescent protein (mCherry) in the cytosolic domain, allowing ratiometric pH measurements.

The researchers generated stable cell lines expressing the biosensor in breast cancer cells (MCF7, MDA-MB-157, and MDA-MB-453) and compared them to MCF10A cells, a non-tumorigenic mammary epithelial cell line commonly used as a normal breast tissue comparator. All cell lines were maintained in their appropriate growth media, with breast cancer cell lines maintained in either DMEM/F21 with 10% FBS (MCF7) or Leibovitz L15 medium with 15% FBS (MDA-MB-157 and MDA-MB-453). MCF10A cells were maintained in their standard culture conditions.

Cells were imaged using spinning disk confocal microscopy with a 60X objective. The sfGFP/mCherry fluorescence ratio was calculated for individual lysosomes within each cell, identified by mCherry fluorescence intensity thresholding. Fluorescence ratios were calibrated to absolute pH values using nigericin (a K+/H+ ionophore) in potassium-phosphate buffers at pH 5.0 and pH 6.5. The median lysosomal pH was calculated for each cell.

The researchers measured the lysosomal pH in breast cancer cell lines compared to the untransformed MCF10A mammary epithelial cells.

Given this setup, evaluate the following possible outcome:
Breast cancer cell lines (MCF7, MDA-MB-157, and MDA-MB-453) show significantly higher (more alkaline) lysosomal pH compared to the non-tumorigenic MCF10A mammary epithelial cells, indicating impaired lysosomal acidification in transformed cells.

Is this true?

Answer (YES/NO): NO